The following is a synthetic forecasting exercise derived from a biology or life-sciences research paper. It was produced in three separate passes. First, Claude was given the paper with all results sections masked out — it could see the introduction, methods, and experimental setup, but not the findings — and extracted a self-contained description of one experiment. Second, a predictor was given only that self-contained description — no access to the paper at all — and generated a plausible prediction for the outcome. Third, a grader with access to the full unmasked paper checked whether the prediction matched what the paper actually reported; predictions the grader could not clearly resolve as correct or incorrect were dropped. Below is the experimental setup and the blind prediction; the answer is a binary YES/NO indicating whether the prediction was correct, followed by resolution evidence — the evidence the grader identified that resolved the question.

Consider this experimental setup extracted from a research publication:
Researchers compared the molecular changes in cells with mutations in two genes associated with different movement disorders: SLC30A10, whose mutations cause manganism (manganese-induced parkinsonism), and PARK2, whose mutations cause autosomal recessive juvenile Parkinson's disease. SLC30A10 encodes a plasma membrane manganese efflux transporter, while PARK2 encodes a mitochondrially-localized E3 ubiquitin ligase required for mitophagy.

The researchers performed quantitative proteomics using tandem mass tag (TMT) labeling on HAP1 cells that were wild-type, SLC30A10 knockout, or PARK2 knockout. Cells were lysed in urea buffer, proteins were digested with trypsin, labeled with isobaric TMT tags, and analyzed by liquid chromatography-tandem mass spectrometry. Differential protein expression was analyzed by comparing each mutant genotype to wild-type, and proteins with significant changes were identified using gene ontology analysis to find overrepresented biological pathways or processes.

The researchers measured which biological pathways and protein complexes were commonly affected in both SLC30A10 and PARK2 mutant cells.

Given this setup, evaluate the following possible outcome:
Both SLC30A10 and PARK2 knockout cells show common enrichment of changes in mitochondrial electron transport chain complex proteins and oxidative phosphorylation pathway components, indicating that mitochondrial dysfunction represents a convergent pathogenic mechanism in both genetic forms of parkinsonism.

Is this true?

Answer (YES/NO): NO